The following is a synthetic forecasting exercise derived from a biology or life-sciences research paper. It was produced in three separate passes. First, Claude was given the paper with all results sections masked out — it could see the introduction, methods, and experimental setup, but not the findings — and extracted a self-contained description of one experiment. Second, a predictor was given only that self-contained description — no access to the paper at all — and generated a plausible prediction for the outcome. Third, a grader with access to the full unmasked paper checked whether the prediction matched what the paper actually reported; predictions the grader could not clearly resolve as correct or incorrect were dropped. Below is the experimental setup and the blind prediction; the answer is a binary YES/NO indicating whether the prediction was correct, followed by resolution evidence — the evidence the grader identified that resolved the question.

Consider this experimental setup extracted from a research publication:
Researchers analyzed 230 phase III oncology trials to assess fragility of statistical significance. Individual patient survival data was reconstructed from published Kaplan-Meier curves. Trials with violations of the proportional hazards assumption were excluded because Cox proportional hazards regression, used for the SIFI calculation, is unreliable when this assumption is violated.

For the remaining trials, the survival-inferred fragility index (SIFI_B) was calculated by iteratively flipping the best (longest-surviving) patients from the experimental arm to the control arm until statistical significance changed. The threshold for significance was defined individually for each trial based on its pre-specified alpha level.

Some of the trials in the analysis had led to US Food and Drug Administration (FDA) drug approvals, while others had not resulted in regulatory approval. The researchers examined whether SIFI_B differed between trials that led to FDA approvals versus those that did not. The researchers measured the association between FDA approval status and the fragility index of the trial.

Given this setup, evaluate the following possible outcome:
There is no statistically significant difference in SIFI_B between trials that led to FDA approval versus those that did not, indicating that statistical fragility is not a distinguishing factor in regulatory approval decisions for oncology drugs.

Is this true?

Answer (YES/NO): NO